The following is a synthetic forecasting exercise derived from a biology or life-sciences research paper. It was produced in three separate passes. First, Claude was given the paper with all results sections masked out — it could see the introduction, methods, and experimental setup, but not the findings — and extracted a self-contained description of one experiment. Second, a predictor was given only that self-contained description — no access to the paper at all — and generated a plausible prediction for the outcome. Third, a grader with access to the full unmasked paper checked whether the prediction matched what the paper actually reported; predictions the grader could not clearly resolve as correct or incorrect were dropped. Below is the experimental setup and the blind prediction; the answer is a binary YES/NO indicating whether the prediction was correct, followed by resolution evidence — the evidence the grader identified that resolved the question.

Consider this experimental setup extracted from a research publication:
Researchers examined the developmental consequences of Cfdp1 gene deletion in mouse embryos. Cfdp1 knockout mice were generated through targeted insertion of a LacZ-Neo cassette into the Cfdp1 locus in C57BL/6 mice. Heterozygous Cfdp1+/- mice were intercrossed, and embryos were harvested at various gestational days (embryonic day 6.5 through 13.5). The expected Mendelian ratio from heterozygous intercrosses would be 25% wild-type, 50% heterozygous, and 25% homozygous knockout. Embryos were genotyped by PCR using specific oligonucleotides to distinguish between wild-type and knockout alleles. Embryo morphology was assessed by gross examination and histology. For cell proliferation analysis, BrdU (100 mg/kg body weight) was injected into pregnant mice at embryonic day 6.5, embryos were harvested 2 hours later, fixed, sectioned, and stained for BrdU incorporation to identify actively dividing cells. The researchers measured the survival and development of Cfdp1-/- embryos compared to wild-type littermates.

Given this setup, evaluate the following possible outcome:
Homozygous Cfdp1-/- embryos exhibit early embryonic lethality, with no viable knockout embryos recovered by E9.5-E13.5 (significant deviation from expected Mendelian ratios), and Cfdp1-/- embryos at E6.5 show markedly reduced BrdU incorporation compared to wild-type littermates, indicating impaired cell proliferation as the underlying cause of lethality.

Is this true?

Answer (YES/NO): YES